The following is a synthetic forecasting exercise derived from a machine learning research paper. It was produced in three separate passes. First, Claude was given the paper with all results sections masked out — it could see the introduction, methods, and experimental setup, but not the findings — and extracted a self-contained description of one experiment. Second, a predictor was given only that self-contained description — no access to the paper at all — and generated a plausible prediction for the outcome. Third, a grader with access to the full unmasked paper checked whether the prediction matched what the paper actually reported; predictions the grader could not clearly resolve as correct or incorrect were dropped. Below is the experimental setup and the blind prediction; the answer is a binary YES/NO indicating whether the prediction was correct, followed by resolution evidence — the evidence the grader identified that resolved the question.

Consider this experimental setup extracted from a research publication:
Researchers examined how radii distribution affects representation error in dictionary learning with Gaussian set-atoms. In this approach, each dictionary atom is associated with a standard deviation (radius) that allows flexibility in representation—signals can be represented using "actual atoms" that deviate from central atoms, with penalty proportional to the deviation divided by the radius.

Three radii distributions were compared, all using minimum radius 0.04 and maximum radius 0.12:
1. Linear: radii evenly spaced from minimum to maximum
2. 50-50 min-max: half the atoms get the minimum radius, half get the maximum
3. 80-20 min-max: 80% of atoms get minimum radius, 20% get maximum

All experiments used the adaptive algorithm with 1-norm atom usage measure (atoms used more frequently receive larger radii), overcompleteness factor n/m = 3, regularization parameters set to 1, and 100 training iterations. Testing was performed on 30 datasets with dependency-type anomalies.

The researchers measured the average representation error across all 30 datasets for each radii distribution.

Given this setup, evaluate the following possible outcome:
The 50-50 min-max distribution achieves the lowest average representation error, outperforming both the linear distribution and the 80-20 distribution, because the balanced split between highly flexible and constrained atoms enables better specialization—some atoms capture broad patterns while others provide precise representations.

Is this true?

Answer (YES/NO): YES